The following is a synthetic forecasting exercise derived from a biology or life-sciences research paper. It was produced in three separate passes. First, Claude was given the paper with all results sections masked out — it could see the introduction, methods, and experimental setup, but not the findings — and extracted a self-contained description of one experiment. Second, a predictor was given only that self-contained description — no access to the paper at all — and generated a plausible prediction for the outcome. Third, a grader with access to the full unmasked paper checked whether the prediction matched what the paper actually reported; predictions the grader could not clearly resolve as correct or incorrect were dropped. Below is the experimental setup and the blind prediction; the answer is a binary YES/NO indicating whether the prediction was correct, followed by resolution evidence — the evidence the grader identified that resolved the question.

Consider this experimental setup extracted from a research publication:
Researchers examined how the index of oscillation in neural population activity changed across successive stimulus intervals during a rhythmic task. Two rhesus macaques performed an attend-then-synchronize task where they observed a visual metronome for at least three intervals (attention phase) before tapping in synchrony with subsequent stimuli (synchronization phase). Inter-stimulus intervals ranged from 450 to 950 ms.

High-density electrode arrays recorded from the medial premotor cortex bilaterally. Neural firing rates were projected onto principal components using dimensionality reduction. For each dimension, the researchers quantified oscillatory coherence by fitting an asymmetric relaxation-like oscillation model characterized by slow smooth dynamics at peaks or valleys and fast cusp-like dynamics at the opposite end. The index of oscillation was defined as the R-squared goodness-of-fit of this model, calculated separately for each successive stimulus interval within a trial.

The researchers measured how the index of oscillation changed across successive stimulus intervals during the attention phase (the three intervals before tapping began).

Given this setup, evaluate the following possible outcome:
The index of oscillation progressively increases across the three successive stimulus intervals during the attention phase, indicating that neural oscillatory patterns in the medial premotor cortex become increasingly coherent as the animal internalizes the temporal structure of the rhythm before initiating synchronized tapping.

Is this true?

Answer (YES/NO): YES